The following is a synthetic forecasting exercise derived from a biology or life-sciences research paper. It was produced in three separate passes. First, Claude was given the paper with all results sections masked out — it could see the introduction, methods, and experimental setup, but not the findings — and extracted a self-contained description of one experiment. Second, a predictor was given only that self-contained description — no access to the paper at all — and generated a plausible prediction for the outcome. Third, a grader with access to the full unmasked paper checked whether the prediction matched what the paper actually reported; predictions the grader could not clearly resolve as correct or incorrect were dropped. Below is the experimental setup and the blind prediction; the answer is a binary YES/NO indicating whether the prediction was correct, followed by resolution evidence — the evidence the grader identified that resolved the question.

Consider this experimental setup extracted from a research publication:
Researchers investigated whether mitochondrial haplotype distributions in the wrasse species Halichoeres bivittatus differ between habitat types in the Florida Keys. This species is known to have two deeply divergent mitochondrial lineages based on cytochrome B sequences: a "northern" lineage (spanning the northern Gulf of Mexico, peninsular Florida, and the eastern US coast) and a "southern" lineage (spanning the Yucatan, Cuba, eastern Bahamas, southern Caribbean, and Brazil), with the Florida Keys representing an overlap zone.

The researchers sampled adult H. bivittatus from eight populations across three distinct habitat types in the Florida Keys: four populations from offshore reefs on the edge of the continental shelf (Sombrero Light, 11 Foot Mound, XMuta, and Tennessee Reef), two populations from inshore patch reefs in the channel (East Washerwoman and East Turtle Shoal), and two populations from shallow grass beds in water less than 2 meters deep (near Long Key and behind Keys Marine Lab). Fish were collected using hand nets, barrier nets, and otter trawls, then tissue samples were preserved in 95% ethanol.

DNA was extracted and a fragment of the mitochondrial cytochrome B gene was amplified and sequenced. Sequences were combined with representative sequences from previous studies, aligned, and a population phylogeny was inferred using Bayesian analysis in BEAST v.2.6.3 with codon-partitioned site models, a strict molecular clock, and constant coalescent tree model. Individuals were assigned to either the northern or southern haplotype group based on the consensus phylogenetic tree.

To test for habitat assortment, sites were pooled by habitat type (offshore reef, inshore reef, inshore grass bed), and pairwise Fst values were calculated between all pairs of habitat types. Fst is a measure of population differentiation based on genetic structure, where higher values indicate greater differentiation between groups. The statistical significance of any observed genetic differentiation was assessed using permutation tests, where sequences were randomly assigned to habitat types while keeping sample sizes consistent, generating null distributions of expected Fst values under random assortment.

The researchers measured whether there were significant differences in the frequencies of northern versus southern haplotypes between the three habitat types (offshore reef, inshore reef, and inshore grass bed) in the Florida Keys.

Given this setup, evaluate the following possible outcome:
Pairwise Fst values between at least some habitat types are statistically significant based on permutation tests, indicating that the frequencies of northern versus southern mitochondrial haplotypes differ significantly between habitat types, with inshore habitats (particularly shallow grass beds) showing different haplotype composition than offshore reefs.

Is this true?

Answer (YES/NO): NO